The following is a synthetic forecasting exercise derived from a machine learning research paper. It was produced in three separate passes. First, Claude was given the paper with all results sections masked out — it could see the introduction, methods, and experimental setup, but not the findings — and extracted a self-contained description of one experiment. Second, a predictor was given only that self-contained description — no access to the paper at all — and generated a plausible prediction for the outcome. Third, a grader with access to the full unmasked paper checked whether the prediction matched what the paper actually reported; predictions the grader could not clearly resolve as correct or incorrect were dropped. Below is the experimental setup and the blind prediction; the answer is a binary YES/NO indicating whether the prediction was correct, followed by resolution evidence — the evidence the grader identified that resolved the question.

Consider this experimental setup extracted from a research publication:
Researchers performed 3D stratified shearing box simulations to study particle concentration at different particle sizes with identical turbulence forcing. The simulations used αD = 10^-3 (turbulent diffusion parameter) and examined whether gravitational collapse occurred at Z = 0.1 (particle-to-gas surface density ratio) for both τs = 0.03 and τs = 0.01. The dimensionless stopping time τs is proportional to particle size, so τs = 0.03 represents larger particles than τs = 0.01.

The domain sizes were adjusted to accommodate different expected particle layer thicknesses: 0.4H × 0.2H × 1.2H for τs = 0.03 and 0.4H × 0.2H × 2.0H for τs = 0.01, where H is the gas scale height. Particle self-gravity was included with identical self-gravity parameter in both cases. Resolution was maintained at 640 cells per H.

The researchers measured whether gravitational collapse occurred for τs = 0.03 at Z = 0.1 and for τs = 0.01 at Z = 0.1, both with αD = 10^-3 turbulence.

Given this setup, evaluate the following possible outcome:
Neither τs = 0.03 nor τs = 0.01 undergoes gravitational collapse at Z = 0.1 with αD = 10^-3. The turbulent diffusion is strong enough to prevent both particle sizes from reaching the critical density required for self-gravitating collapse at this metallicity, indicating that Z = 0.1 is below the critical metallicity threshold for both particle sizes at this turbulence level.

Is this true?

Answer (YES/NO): NO